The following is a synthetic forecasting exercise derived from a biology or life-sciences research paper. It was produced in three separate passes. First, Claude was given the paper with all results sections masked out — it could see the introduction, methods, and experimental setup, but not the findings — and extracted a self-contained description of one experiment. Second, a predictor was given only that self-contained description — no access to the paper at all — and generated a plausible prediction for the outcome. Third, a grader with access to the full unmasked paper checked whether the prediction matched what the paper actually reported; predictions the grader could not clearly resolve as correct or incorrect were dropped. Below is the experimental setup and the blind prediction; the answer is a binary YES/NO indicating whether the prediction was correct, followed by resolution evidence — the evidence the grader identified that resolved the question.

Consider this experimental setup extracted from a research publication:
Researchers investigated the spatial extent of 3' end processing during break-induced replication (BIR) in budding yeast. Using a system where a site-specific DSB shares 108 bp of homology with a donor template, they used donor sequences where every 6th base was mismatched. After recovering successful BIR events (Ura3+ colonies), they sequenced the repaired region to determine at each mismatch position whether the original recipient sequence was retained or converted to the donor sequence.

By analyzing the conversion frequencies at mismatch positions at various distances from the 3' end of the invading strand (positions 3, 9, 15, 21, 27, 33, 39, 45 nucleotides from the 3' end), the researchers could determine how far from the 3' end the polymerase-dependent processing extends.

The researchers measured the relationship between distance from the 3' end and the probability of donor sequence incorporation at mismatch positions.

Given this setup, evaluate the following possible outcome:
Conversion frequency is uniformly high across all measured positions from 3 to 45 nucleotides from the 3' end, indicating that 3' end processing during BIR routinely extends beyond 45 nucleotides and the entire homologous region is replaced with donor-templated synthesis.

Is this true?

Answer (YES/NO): NO